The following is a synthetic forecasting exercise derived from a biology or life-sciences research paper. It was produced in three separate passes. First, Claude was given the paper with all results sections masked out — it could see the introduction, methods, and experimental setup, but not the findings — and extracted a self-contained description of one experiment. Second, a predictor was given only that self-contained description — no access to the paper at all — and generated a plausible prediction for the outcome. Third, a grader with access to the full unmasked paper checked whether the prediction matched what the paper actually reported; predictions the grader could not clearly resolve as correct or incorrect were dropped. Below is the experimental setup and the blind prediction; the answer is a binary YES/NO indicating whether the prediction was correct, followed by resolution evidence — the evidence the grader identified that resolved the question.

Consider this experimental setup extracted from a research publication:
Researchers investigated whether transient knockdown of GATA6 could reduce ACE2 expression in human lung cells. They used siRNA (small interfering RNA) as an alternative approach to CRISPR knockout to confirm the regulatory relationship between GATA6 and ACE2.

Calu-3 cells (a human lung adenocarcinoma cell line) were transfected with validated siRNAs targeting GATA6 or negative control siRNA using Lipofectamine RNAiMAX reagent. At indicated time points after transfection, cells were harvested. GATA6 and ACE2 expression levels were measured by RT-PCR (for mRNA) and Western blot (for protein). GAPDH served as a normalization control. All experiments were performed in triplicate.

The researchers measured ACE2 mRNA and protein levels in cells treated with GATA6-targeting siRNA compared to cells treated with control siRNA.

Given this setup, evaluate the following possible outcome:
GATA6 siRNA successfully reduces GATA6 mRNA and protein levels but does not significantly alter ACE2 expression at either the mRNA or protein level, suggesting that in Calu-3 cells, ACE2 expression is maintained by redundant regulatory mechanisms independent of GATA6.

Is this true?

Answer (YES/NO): NO